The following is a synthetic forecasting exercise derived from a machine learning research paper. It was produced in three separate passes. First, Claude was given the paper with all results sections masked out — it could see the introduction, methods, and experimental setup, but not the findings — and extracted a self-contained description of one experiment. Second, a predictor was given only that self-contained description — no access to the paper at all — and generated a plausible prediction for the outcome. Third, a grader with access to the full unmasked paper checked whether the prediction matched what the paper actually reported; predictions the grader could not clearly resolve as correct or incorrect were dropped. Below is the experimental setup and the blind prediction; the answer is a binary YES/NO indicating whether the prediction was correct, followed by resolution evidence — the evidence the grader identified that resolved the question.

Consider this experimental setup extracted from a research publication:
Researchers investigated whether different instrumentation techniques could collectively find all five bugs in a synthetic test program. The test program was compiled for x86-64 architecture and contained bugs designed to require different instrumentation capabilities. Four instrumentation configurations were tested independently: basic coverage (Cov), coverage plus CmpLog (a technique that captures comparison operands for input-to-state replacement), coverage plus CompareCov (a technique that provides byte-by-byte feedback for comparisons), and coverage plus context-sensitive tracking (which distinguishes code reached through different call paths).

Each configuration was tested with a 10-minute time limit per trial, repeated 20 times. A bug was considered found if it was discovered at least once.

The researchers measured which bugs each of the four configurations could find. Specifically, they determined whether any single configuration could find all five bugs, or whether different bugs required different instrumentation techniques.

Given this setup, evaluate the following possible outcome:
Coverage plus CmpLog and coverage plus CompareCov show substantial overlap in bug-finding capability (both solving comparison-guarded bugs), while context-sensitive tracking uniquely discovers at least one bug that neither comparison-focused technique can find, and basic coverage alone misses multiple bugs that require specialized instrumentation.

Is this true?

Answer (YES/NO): YES